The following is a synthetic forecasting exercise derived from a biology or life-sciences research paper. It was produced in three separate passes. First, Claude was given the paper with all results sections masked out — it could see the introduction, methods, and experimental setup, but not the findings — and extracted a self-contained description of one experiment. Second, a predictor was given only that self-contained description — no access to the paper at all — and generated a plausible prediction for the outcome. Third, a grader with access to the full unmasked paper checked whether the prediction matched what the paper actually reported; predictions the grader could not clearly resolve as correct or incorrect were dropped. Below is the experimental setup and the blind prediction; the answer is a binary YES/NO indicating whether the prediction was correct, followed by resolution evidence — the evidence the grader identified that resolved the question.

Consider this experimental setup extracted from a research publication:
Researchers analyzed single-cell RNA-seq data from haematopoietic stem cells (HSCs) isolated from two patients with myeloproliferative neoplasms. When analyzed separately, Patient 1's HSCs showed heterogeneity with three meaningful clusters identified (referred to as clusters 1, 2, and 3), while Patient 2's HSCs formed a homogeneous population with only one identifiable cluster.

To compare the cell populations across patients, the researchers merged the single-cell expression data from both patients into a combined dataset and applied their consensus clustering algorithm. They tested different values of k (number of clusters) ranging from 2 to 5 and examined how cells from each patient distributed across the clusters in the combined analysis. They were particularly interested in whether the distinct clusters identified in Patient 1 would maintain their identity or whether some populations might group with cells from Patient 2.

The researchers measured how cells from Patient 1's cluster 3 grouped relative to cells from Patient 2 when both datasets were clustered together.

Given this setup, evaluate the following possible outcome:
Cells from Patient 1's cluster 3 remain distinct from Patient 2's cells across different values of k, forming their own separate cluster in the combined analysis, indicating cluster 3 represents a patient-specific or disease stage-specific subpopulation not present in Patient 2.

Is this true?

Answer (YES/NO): NO